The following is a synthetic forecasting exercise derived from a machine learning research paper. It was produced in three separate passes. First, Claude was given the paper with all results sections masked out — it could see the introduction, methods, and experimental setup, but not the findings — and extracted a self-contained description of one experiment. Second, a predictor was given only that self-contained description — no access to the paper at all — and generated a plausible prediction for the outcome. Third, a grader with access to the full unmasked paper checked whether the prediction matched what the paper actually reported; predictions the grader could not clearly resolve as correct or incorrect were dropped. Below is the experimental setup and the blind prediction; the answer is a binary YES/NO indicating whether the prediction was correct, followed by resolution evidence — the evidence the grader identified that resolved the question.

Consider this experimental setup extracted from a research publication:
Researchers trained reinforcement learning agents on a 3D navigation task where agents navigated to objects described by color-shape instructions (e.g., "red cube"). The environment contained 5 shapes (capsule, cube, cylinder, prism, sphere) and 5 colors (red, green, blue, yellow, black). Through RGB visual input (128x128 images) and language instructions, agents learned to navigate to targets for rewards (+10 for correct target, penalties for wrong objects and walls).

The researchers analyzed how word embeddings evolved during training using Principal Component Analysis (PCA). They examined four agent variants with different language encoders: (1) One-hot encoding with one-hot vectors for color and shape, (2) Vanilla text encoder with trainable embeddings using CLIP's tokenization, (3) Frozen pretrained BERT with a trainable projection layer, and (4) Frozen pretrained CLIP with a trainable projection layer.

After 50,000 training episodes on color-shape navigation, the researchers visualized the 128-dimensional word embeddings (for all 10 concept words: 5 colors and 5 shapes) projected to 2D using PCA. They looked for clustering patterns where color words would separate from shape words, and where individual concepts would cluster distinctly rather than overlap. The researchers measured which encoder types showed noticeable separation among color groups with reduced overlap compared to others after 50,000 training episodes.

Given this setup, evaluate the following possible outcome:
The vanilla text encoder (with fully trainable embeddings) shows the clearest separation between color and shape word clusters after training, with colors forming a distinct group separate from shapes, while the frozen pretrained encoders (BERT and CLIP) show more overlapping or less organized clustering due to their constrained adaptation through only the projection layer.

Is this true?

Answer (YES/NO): NO